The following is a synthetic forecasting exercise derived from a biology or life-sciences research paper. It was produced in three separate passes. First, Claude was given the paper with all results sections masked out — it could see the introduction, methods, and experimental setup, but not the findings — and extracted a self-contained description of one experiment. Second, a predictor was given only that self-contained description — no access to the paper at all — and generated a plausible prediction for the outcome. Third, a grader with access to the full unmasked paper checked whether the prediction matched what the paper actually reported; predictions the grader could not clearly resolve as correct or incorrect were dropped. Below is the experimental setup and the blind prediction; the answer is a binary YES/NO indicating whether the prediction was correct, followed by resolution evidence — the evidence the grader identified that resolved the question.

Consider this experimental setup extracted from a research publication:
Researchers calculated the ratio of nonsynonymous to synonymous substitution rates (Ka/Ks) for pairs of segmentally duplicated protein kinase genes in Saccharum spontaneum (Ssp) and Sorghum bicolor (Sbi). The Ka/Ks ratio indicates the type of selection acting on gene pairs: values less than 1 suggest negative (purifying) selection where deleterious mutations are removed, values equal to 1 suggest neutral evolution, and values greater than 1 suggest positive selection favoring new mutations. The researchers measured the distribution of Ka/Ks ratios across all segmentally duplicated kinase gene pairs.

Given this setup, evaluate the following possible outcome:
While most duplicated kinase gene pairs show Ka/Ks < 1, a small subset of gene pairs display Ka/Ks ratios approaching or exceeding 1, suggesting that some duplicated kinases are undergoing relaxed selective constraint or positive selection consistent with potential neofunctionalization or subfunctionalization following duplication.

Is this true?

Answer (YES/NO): YES